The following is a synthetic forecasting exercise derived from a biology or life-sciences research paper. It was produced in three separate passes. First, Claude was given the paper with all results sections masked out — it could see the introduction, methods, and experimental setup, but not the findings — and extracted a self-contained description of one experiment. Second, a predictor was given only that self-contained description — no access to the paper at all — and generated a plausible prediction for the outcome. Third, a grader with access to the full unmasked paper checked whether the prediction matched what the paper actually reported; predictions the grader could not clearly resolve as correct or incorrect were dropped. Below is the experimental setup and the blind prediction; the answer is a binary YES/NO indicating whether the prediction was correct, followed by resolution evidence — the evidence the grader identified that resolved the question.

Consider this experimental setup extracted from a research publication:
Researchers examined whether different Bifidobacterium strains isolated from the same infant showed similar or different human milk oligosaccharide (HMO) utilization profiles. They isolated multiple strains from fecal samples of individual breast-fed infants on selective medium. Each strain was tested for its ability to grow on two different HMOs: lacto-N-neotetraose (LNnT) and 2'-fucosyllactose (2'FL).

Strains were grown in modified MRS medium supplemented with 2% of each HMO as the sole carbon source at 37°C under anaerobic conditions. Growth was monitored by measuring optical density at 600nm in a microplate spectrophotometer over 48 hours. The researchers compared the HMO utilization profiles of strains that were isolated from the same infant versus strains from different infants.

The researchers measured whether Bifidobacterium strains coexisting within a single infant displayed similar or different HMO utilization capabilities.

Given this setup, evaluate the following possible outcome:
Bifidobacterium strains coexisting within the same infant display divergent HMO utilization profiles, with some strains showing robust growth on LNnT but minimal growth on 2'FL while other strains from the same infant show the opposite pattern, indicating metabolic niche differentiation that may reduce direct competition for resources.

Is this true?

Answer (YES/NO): NO